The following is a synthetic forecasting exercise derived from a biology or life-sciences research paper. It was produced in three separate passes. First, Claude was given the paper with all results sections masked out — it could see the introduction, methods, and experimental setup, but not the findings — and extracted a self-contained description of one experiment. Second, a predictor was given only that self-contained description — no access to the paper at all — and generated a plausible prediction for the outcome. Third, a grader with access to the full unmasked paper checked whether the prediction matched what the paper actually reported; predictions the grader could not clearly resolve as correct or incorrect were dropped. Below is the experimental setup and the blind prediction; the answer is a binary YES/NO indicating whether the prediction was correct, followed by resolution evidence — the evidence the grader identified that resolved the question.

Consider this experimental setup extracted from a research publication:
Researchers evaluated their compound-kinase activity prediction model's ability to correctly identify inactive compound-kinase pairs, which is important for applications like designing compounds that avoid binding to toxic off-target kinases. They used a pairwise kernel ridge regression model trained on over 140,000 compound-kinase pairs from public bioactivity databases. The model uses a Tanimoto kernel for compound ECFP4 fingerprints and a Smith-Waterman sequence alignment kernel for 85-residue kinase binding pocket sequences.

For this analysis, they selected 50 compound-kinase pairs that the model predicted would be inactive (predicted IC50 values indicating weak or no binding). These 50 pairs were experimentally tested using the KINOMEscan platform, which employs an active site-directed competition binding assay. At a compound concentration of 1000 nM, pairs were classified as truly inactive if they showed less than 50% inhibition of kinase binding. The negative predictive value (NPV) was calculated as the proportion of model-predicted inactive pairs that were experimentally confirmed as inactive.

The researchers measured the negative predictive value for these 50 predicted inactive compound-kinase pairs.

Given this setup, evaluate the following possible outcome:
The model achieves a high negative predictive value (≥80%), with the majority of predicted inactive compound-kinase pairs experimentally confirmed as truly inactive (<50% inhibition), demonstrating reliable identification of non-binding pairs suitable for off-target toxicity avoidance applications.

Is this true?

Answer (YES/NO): NO